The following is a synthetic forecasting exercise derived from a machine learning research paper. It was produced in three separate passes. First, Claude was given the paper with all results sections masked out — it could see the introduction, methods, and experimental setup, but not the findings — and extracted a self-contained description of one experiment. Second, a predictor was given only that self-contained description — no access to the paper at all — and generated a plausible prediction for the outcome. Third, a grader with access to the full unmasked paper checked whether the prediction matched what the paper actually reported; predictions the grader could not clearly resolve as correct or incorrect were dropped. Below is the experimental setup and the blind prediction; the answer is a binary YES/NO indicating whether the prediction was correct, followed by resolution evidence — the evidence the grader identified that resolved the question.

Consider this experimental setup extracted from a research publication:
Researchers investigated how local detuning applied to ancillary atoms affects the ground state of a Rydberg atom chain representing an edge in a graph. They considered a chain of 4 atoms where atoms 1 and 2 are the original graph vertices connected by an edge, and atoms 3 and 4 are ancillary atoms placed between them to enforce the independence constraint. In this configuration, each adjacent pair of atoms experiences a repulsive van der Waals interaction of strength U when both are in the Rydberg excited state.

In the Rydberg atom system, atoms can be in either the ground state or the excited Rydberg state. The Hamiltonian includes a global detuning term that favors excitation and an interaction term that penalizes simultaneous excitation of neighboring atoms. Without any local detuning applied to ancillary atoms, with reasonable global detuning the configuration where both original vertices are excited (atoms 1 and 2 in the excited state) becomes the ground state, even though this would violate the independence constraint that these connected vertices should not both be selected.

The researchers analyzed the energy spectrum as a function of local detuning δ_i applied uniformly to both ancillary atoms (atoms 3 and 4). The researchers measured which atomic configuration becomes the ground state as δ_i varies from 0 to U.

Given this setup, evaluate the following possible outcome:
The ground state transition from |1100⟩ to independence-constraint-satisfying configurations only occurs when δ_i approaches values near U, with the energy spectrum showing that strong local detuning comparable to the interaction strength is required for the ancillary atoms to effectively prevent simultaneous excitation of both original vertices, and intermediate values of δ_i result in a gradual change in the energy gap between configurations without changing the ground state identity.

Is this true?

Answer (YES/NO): NO